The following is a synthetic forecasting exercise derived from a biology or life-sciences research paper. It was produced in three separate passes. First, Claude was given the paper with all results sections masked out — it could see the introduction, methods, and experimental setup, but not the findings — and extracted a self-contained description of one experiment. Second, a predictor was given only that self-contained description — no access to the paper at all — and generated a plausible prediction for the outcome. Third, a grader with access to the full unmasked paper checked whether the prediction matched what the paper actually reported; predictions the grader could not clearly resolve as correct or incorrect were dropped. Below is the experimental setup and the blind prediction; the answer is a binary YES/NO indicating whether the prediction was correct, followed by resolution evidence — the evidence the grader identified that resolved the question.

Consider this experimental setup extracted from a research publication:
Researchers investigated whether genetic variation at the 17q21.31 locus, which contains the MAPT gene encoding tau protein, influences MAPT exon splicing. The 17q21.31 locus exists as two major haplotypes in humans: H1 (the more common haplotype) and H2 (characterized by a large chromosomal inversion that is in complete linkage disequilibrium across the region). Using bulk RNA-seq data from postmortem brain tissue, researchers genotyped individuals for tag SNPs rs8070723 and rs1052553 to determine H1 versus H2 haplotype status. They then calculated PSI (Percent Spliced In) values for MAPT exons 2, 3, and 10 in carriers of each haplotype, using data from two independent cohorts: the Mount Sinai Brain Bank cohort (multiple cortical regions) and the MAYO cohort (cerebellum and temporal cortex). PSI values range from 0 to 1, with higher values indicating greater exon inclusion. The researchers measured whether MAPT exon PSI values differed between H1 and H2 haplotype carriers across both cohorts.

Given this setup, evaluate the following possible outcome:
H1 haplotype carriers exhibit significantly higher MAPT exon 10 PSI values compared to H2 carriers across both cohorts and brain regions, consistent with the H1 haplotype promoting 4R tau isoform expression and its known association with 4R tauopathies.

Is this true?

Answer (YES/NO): NO